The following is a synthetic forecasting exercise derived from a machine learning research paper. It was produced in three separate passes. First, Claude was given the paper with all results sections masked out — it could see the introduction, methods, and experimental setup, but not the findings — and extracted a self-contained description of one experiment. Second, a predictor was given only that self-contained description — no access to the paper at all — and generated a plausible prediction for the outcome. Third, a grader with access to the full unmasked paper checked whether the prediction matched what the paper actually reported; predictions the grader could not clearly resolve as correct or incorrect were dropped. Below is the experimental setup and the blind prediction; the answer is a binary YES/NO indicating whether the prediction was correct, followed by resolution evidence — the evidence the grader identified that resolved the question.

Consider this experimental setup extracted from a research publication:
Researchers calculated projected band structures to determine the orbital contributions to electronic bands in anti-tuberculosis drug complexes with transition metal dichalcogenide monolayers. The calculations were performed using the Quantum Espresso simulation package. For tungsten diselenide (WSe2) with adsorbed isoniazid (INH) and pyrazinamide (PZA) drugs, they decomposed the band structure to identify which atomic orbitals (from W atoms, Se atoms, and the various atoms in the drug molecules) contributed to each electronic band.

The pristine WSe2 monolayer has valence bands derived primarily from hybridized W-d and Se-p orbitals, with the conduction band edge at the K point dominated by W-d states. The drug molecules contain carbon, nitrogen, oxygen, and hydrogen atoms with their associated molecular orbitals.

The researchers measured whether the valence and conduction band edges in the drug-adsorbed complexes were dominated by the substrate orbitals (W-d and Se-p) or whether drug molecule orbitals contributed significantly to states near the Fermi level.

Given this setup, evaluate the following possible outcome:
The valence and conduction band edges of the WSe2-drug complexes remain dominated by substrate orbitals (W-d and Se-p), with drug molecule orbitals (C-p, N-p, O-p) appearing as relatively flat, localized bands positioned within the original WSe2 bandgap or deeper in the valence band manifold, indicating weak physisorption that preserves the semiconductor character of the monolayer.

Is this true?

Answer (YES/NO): YES